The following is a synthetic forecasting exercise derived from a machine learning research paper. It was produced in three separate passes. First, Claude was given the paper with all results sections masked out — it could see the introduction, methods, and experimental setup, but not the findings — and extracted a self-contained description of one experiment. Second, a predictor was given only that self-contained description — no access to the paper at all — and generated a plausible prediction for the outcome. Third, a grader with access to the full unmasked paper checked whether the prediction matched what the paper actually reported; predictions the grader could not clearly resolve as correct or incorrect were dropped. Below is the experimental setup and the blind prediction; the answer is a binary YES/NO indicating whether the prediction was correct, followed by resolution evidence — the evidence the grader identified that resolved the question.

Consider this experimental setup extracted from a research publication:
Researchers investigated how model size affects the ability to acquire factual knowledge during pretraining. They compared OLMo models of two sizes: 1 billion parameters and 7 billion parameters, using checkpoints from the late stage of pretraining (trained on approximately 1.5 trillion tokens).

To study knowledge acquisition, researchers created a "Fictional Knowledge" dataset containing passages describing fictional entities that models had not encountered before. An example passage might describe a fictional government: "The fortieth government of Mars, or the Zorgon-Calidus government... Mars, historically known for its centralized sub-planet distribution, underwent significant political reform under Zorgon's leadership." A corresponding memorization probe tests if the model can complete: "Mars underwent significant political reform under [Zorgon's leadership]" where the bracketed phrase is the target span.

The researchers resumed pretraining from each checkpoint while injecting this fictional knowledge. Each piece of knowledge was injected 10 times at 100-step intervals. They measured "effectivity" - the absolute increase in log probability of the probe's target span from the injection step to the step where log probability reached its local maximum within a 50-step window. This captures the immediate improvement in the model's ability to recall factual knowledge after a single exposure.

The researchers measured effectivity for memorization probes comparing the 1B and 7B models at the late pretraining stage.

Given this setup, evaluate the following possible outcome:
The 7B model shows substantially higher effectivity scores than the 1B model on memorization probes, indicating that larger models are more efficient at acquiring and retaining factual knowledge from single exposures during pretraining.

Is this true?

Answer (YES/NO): YES